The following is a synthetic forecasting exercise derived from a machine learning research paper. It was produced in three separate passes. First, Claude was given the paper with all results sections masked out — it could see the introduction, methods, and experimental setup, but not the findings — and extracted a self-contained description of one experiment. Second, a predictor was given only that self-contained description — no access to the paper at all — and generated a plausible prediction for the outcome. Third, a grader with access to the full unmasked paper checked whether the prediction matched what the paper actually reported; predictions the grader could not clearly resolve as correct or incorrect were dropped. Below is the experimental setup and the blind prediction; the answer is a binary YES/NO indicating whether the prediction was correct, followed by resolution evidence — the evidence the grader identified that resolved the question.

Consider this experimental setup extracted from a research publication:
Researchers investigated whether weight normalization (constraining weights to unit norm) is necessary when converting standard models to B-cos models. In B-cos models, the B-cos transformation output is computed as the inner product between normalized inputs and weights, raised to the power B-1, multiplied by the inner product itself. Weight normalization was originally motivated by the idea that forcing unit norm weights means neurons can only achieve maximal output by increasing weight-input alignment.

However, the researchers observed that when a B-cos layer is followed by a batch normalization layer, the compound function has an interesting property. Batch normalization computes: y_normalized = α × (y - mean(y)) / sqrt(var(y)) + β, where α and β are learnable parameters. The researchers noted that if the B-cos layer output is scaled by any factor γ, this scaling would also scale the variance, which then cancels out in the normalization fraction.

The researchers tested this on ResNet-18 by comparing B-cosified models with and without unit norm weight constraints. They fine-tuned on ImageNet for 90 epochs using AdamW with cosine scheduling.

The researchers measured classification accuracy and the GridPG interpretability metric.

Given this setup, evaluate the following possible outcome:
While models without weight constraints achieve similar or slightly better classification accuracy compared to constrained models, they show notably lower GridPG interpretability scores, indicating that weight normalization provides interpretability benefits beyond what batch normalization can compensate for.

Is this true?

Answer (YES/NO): NO